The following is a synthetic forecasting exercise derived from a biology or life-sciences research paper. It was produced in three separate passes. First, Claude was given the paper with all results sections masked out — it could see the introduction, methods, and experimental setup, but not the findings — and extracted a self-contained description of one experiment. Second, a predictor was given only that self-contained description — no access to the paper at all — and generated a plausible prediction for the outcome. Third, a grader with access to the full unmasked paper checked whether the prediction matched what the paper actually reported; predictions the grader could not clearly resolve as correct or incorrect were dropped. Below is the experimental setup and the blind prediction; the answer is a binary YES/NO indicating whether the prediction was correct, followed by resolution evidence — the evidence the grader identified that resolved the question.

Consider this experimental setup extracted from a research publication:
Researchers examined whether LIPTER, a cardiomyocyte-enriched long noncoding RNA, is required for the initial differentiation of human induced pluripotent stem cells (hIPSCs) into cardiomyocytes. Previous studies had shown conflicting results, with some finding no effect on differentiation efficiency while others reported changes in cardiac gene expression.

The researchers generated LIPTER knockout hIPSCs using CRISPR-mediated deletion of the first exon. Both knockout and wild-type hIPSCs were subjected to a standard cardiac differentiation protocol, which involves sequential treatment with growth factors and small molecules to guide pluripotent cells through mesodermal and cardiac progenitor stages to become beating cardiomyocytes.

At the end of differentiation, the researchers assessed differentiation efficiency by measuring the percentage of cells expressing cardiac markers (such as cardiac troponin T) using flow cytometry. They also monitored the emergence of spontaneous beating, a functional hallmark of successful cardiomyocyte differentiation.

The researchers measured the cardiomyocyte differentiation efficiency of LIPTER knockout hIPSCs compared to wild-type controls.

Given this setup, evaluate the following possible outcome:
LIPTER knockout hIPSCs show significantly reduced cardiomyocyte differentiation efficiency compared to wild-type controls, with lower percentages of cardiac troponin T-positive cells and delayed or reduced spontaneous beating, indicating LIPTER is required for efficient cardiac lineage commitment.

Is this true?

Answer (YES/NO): NO